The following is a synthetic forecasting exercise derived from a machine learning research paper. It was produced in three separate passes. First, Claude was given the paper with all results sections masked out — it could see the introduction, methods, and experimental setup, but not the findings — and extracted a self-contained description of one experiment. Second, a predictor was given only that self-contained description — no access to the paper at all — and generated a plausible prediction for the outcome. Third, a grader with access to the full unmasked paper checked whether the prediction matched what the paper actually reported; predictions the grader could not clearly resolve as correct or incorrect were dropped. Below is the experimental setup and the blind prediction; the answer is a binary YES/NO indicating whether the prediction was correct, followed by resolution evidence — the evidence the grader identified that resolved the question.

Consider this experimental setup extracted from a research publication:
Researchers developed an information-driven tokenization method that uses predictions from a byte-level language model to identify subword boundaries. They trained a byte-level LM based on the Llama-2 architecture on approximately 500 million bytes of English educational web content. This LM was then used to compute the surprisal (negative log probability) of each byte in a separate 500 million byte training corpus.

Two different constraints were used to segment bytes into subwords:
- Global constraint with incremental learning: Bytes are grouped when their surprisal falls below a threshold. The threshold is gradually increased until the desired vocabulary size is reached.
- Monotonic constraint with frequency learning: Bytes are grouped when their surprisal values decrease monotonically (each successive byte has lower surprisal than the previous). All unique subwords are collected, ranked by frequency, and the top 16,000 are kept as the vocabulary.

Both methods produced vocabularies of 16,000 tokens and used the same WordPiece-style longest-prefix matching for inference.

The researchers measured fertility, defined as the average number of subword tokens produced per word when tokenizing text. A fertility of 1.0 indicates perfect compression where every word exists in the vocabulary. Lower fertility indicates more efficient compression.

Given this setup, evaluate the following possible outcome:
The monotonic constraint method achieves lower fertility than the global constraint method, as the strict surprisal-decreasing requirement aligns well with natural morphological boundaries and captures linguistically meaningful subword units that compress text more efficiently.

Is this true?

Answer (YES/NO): YES